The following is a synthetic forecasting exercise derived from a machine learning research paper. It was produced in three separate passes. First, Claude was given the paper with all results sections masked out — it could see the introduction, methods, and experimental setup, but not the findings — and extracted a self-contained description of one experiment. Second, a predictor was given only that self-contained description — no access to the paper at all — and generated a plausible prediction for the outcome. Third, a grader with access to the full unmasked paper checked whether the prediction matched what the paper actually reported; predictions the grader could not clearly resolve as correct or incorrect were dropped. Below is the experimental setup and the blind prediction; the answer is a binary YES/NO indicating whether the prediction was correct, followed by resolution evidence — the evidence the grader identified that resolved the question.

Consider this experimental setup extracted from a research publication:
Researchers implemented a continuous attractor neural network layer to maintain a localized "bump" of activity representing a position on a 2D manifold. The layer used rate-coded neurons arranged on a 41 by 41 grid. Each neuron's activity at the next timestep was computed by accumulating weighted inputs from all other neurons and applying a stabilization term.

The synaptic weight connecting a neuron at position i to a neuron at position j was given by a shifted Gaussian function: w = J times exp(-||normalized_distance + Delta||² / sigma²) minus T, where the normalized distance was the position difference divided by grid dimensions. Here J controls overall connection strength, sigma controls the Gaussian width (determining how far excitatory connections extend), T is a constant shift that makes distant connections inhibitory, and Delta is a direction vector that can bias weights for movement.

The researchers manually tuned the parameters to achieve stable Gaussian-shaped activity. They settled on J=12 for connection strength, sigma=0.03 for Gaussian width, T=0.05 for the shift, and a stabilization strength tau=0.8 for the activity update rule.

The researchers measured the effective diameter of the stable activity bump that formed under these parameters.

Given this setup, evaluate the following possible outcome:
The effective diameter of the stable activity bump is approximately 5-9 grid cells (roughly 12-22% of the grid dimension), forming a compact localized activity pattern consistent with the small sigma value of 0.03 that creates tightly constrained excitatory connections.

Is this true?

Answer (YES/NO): NO